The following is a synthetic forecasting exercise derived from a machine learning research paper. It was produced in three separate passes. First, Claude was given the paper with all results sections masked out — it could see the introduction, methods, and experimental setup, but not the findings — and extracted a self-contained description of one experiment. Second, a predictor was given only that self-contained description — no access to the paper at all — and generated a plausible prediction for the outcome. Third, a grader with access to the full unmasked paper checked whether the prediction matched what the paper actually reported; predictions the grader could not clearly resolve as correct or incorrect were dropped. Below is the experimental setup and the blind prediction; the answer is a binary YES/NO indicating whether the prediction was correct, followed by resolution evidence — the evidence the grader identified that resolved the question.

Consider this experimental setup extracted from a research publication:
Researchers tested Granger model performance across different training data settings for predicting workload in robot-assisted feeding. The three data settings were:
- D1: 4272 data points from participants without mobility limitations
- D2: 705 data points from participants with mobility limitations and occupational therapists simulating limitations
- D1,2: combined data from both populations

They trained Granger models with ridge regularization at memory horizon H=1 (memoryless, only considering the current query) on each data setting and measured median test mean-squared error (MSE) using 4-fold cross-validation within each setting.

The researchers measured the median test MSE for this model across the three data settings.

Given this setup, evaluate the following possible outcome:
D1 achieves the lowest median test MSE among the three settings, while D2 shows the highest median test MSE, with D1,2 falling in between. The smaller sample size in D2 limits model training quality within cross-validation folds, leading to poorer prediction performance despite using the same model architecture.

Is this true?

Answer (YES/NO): YES